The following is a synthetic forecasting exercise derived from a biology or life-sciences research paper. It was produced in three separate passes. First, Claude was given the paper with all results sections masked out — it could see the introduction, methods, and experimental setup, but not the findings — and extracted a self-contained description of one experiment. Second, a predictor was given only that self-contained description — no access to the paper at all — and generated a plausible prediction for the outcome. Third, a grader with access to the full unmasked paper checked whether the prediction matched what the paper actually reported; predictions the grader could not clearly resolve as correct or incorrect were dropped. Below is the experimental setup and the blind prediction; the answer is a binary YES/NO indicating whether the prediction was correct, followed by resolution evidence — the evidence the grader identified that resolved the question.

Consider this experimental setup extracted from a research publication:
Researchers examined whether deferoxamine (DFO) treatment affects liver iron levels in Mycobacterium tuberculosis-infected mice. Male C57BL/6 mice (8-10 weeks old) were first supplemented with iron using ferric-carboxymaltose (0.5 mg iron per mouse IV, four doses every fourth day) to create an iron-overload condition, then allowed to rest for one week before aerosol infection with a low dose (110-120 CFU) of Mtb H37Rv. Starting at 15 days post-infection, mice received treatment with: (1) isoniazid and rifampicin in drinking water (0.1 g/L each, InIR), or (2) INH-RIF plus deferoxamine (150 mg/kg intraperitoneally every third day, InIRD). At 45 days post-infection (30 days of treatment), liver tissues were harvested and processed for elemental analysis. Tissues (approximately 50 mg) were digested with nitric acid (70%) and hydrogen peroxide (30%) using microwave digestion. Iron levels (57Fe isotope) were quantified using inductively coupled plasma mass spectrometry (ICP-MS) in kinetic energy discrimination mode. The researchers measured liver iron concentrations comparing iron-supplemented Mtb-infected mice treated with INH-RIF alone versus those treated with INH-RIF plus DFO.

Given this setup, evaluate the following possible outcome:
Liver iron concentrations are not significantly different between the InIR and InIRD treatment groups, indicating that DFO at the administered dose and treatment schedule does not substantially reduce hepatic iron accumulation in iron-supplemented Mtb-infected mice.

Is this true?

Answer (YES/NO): NO